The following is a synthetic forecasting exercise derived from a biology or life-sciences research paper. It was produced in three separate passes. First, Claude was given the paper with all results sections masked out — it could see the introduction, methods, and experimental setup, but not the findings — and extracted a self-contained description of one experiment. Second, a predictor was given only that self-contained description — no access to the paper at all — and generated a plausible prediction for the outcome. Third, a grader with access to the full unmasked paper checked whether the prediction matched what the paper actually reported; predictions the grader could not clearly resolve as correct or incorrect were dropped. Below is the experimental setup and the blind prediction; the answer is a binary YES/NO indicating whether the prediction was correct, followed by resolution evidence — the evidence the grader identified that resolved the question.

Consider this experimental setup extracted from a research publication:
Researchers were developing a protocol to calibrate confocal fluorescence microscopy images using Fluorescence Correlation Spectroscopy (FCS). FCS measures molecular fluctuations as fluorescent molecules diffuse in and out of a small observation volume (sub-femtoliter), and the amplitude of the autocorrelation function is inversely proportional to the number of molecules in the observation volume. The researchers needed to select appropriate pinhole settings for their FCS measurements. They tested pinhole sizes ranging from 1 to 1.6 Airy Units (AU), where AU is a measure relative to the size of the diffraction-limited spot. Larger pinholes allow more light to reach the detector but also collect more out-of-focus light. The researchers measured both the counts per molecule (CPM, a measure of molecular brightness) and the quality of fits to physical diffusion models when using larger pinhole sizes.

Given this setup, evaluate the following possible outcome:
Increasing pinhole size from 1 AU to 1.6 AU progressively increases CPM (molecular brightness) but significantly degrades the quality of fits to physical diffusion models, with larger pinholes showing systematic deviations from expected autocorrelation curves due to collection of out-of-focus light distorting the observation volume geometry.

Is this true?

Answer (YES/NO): NO